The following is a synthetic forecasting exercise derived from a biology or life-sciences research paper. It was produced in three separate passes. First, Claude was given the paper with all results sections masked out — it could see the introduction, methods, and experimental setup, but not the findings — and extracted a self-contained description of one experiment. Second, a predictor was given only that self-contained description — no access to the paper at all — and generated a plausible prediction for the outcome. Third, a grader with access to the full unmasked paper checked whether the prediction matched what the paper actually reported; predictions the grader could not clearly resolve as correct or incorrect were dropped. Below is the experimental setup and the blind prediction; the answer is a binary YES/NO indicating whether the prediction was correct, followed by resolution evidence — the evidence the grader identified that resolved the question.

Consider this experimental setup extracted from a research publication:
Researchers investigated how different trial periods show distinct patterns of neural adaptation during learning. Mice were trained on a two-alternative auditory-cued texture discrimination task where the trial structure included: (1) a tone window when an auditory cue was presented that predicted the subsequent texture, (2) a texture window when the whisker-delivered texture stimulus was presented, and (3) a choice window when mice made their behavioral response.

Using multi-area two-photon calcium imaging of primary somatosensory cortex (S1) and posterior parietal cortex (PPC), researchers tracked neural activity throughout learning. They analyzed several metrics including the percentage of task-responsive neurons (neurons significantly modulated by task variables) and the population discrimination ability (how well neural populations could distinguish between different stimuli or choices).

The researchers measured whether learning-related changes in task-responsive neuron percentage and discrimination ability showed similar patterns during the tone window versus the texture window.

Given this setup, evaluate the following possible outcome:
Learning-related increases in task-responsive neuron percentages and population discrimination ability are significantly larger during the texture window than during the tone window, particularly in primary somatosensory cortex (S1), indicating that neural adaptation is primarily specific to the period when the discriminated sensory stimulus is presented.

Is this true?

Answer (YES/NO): YES